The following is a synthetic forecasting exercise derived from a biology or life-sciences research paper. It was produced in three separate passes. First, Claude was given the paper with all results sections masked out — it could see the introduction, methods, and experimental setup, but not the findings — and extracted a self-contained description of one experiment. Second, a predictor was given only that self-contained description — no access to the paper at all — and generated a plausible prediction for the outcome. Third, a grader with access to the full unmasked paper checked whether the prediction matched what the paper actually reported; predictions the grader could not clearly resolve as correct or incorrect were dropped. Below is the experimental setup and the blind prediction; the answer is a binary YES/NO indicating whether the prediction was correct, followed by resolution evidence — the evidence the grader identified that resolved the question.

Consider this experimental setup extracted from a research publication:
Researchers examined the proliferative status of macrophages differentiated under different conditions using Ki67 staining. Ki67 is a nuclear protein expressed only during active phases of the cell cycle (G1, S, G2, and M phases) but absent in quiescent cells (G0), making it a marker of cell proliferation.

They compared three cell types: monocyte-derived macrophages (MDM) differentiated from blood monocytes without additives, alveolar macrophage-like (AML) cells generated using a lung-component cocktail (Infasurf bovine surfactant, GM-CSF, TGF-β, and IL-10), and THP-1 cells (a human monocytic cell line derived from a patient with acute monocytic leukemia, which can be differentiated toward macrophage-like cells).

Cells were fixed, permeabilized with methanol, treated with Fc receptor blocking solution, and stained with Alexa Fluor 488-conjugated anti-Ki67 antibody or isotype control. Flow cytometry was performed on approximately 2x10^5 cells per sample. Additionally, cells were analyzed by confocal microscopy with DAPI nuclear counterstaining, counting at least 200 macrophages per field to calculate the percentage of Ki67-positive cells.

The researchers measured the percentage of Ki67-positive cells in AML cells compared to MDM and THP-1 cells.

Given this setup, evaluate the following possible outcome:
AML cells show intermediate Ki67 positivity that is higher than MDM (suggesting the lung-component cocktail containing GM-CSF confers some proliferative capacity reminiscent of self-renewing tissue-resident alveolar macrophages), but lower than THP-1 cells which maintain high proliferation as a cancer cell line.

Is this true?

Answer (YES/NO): NO